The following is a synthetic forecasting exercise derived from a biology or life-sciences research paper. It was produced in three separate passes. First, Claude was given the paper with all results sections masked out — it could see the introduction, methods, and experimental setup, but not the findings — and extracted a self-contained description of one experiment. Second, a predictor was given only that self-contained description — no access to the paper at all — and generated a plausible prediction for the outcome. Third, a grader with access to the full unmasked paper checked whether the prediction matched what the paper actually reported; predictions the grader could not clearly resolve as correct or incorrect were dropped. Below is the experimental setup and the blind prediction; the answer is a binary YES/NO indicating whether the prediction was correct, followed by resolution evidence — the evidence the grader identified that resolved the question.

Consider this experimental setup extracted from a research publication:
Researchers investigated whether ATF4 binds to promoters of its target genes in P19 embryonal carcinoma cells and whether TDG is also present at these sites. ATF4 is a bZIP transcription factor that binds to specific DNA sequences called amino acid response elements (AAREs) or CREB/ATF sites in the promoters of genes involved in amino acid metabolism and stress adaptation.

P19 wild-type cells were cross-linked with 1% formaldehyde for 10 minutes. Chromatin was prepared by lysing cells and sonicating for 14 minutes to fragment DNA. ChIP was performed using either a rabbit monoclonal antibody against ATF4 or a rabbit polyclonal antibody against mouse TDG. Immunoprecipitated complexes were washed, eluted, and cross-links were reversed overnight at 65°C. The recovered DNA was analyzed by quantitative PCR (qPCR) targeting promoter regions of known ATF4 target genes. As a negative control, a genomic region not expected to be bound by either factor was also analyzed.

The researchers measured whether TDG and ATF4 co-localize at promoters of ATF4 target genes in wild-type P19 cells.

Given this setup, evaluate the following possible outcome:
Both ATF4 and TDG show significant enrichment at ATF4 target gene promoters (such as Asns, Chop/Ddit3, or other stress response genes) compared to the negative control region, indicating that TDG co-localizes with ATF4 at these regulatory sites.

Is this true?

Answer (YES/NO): YES